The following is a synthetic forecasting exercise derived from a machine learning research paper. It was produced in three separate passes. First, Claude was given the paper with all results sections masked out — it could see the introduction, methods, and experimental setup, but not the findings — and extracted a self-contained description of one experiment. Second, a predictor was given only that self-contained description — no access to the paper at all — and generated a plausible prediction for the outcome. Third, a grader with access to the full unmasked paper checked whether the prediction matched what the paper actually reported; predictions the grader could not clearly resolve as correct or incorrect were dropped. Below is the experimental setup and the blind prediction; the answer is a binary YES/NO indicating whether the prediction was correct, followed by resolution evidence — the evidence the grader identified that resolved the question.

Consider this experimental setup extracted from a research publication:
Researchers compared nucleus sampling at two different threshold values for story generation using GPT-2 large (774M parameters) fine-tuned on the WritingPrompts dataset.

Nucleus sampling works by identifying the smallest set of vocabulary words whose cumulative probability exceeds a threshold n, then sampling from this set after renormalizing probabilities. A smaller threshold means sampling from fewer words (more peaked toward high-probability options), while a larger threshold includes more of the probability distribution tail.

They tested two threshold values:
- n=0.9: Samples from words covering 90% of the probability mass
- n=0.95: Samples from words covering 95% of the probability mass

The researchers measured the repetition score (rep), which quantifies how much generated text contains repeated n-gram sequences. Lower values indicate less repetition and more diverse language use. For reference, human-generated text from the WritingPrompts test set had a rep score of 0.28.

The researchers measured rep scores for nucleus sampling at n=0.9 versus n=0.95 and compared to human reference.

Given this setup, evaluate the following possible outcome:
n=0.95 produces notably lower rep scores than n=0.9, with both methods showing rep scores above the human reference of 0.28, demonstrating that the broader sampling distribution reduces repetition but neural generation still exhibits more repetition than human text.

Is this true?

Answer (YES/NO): YES